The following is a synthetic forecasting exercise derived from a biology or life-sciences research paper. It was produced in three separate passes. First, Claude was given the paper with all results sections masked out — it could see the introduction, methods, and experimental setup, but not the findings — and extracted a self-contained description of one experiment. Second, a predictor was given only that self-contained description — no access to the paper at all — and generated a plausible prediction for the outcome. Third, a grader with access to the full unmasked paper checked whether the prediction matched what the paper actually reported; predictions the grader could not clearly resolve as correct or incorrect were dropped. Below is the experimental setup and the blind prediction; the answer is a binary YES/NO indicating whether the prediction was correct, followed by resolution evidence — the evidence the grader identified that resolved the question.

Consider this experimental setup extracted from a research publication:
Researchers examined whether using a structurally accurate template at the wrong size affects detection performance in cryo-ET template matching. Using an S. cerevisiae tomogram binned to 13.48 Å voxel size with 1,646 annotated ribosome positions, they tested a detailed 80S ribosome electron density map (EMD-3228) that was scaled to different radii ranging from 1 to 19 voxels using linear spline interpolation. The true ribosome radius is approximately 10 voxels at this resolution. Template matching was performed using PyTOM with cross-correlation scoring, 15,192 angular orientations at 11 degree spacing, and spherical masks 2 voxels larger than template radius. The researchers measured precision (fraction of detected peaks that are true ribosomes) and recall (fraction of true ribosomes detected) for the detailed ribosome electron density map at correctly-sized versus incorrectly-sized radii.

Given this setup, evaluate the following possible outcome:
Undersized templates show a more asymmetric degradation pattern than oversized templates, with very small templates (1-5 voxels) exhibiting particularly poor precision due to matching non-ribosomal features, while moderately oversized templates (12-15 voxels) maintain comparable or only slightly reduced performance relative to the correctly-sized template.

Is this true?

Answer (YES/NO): NO